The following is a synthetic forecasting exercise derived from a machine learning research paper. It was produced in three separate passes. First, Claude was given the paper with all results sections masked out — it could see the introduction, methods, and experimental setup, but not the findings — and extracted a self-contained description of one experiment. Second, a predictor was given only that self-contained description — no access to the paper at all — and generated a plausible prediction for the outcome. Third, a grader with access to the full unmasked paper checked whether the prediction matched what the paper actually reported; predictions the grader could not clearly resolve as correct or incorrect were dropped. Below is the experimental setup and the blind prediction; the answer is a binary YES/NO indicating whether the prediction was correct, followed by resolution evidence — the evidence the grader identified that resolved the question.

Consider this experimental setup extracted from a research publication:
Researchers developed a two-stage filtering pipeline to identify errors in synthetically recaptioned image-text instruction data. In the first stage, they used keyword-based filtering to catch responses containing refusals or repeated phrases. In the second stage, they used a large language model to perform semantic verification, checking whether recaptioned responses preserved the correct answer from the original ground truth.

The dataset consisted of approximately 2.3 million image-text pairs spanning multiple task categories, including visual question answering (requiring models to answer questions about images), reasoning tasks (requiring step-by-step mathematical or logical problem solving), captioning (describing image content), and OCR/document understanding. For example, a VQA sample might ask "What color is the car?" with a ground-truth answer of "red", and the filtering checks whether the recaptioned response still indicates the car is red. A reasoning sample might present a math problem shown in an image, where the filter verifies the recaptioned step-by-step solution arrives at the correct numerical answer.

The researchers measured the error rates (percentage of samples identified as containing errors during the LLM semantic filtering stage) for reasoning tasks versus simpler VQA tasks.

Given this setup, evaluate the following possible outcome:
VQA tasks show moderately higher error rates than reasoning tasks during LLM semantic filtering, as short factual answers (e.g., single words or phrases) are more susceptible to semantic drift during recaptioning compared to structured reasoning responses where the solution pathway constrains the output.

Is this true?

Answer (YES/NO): NO